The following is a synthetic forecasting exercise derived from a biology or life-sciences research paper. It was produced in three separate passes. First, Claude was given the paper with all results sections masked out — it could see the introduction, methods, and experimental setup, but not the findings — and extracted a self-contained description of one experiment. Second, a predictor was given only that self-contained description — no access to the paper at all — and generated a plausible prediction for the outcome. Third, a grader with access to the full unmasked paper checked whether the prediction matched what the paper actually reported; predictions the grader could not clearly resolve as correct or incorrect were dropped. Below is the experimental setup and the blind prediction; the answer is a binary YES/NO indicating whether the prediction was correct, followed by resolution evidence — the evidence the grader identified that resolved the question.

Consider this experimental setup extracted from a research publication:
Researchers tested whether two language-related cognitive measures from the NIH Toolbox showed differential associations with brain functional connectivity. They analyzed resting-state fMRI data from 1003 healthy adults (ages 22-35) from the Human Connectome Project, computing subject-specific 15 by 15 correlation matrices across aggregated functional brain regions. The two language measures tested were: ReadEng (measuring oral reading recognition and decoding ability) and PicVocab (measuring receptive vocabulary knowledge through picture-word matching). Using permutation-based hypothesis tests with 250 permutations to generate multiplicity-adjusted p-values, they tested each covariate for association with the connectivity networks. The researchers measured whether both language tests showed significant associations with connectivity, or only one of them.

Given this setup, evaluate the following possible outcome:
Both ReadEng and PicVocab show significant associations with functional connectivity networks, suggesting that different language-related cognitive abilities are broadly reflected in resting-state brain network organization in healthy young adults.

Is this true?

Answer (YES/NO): NO